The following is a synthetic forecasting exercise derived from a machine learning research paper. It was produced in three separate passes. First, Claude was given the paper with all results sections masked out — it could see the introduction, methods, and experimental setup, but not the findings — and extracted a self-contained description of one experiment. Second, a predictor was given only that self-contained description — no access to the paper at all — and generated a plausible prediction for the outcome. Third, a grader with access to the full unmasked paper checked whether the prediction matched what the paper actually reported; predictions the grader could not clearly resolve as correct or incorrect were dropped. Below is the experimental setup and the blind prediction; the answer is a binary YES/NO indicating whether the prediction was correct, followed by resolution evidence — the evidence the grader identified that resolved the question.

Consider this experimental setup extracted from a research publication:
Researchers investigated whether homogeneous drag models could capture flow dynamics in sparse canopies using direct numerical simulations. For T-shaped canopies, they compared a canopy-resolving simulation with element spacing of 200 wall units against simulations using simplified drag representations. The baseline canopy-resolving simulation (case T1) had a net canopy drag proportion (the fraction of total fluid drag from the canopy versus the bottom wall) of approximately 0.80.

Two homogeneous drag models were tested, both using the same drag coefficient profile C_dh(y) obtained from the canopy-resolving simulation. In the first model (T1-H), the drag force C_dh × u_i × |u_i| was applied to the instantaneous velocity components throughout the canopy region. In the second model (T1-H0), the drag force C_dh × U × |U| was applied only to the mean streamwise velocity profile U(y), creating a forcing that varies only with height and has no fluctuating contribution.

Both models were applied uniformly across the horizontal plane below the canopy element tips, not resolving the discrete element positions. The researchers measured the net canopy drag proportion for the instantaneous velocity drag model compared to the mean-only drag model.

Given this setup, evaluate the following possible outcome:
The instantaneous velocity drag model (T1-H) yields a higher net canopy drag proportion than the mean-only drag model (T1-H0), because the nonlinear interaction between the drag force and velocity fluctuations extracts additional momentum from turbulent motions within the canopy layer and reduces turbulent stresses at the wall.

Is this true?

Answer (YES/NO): YES